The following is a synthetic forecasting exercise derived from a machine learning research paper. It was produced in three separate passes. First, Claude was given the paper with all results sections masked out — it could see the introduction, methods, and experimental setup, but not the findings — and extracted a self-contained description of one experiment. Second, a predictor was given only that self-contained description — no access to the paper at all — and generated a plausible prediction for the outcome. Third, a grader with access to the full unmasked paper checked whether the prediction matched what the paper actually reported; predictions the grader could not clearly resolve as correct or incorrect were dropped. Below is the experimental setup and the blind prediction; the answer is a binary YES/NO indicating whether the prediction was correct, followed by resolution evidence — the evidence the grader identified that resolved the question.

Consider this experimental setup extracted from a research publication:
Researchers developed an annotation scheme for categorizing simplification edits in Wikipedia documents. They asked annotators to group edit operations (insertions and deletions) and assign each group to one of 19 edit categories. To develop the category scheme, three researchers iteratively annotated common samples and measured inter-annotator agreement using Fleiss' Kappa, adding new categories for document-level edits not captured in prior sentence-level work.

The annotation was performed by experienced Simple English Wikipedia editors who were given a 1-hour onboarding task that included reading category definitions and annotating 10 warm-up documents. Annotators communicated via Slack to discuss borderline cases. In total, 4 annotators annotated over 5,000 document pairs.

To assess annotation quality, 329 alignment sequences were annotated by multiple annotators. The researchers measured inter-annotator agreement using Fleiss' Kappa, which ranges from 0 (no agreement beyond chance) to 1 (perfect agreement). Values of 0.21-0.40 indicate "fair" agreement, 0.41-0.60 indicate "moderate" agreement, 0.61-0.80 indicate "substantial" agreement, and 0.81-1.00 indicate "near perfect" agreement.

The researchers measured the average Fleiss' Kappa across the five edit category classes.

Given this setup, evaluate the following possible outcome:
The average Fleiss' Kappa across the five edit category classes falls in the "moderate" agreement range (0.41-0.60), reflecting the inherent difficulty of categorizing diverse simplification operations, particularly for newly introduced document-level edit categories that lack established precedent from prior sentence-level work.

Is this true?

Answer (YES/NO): NO